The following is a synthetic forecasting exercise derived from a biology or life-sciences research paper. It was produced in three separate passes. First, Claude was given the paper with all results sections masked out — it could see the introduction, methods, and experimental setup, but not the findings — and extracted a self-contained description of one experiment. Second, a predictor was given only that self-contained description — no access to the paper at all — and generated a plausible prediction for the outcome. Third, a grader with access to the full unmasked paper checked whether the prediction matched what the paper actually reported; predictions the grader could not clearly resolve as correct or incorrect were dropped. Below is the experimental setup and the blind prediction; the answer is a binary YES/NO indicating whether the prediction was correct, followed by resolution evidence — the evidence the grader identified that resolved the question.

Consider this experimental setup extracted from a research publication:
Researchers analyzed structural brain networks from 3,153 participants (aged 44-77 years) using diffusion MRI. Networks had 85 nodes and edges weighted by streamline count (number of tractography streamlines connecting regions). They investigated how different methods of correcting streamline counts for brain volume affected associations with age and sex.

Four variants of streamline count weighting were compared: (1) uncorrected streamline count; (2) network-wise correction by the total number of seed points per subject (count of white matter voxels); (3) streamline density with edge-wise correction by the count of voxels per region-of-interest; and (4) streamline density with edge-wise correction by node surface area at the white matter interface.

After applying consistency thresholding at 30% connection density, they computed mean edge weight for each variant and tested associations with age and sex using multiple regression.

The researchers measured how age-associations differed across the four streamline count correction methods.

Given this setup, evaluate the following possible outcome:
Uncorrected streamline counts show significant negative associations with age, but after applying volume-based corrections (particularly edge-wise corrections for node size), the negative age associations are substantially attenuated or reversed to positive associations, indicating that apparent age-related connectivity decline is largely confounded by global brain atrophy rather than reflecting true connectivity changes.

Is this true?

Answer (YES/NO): YES